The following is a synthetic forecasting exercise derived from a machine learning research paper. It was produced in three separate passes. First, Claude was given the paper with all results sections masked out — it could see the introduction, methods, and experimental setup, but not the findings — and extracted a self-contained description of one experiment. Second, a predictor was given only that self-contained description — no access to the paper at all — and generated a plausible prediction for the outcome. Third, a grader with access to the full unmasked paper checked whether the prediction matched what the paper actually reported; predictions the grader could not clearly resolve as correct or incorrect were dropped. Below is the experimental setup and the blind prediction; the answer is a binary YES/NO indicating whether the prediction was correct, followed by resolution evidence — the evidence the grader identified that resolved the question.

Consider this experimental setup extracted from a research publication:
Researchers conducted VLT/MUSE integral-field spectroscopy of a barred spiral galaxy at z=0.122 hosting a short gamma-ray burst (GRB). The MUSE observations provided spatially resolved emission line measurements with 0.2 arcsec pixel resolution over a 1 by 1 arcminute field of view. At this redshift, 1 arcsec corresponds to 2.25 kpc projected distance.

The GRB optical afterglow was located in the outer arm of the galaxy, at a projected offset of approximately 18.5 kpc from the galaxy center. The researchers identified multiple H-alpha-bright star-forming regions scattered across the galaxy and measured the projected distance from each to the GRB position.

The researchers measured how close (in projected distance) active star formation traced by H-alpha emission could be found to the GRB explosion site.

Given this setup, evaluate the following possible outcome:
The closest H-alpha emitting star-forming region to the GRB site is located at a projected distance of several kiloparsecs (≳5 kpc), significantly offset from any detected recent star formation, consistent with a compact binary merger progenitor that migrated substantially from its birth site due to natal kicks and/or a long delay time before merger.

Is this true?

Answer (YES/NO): NO